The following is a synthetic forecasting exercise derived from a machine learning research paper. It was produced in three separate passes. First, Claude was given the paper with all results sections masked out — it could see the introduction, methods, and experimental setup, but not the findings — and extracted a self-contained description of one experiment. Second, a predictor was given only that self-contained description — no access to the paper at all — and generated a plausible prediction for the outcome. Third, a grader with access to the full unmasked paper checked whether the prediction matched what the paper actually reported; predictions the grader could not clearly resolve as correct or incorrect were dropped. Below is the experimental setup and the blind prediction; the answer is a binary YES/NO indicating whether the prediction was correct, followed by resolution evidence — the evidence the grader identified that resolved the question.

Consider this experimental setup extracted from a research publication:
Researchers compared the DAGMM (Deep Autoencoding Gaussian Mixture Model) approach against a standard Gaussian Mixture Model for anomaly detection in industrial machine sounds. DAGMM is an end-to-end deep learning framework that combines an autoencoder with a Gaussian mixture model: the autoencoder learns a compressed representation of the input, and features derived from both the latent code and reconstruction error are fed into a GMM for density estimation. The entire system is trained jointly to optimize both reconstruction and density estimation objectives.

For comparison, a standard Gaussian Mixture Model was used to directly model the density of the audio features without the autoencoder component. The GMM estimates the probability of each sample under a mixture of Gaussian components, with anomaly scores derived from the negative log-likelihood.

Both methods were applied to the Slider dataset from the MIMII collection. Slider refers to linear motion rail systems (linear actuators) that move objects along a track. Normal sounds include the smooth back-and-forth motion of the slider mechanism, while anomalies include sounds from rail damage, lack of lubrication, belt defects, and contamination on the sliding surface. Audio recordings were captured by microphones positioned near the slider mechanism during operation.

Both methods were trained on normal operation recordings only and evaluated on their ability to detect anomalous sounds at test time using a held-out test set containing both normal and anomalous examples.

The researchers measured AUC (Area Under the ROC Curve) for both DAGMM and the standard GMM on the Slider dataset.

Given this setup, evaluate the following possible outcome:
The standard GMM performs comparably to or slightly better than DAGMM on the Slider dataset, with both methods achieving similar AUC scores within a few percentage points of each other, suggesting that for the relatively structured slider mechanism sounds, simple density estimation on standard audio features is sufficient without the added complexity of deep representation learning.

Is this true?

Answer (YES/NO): NO